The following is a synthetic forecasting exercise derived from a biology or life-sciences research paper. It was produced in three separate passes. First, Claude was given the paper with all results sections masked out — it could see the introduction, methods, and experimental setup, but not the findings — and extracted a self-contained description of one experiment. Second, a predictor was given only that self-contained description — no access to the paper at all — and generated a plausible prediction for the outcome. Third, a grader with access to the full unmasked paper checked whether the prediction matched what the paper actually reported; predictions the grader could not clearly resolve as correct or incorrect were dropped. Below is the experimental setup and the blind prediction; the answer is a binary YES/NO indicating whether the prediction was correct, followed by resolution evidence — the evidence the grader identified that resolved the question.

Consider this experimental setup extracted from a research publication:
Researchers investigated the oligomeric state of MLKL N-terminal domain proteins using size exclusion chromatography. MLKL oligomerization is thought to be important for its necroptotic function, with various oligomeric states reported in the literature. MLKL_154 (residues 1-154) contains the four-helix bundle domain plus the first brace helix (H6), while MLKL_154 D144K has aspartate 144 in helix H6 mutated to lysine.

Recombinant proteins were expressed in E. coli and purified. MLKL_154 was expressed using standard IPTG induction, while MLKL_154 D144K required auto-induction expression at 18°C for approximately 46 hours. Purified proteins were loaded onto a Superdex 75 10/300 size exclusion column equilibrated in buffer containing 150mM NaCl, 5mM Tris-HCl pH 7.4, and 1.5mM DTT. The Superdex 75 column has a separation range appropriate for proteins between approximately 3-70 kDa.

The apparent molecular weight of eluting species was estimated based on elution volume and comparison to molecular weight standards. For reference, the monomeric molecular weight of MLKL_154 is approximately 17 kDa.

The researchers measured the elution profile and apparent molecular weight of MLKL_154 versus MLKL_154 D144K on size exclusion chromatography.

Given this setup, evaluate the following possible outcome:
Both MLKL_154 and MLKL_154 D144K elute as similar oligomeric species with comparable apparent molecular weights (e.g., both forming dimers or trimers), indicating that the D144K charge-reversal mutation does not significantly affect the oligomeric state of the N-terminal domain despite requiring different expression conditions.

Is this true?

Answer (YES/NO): NO